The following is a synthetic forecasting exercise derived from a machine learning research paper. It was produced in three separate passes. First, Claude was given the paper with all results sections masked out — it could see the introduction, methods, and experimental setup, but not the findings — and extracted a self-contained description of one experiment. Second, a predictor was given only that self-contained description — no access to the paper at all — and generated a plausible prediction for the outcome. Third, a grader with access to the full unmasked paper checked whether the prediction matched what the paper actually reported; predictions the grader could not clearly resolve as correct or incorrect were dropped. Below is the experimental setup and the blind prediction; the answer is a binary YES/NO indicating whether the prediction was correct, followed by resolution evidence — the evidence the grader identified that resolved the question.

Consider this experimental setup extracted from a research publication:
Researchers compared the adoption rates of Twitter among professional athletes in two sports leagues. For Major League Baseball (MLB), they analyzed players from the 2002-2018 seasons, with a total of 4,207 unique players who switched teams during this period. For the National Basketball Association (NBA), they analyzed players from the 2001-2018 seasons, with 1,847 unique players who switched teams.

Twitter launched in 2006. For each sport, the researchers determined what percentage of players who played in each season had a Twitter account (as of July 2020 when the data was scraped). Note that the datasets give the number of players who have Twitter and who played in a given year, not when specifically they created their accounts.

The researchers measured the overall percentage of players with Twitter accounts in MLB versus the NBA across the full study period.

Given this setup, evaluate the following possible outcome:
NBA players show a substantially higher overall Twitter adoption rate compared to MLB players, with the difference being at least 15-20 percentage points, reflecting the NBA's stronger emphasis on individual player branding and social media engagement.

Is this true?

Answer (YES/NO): YES